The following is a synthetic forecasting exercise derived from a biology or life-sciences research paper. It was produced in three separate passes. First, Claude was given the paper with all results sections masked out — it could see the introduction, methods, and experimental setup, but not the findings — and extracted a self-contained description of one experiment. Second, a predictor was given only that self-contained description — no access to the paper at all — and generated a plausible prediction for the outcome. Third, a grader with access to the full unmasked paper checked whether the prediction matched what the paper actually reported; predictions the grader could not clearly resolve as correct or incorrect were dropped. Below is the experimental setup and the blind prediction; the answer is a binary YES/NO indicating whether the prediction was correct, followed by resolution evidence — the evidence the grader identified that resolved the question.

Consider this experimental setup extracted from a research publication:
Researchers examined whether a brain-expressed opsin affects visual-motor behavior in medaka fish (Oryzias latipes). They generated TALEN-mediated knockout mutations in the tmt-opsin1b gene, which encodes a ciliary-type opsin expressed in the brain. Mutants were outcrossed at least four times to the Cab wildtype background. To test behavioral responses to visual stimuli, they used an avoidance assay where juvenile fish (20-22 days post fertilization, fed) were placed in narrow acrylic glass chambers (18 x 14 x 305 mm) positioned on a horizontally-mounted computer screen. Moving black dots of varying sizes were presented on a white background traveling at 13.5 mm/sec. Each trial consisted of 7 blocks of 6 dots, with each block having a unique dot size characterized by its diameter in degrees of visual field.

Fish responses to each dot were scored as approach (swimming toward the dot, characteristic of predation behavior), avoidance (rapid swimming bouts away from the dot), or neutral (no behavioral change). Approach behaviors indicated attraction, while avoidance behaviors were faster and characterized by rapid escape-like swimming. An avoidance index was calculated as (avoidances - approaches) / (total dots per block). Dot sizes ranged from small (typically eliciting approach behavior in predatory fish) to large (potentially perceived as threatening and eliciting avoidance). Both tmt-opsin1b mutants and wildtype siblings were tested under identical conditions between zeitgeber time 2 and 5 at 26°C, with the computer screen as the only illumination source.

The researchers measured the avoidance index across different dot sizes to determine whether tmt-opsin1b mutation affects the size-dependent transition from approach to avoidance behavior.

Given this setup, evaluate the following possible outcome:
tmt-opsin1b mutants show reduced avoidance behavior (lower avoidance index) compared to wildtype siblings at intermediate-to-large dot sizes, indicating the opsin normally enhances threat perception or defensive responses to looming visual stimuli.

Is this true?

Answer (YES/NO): NO